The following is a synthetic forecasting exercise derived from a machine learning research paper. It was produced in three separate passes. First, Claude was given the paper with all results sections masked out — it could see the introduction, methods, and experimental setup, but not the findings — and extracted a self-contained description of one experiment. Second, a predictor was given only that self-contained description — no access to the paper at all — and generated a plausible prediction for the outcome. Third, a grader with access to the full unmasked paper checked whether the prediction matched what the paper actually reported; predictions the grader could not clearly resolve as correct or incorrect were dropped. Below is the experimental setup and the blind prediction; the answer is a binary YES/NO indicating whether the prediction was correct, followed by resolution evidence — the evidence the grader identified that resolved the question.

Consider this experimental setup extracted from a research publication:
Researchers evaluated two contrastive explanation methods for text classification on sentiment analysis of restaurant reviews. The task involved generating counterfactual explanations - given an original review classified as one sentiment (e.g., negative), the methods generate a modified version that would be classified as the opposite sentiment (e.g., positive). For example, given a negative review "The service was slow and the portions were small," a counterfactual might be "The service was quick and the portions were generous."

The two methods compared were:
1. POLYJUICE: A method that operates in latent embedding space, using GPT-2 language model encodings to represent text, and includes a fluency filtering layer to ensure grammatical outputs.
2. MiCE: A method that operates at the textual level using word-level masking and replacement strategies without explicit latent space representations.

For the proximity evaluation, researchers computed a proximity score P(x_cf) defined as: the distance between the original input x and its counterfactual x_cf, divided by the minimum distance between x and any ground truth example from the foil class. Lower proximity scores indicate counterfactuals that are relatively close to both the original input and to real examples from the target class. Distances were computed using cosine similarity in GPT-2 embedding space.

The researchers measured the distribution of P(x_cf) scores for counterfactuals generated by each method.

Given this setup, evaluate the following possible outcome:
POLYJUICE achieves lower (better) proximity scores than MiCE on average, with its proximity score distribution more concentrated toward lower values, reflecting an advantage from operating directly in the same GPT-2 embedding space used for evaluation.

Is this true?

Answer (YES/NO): YES